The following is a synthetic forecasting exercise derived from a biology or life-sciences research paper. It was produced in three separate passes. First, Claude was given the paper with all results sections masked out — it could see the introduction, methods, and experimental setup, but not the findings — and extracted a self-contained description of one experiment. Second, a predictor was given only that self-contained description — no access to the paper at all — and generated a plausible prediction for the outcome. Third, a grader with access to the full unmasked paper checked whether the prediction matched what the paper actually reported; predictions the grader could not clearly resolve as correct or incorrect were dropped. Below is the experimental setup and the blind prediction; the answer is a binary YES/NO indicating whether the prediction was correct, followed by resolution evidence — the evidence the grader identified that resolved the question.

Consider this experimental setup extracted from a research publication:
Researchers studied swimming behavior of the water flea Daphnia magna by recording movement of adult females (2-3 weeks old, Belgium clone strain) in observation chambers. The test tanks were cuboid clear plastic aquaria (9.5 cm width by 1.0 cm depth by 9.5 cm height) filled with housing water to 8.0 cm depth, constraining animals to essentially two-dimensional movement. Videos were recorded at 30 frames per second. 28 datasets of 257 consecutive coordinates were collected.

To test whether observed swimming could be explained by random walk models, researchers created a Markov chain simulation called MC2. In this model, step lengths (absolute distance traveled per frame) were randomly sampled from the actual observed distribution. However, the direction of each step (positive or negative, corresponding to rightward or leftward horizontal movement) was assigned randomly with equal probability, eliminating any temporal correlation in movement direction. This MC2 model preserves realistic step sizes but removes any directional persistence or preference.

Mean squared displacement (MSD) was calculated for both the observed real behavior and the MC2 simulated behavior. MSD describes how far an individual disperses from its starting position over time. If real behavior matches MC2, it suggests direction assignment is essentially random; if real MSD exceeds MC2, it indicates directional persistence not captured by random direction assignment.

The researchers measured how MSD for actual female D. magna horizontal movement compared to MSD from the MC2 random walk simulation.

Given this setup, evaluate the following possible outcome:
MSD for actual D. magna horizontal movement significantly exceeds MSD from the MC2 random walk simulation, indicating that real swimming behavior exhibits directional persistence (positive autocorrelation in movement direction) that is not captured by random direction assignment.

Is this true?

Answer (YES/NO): NO